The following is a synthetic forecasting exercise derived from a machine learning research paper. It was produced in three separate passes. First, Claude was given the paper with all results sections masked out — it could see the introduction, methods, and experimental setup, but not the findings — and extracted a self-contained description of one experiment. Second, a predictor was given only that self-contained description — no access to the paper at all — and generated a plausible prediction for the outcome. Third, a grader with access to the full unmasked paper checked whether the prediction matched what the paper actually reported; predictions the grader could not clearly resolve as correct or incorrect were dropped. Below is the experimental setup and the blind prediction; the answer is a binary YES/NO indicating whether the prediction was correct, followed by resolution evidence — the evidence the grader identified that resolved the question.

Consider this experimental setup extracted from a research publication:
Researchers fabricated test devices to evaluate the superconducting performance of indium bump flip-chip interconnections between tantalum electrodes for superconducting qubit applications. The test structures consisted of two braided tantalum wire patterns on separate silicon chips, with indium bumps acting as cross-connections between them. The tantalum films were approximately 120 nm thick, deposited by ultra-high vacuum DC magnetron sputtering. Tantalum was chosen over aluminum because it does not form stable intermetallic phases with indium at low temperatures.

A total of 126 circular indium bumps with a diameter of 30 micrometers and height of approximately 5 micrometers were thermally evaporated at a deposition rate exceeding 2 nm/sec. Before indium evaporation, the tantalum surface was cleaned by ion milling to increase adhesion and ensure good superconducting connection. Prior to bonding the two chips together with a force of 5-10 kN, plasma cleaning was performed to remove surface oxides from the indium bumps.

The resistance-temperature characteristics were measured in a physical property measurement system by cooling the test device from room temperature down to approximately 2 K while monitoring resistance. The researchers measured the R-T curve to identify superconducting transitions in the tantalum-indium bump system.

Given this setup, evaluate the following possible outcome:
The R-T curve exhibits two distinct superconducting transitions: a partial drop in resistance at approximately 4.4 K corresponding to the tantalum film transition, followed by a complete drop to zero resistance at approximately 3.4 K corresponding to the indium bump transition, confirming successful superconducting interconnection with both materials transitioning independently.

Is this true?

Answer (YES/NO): YES